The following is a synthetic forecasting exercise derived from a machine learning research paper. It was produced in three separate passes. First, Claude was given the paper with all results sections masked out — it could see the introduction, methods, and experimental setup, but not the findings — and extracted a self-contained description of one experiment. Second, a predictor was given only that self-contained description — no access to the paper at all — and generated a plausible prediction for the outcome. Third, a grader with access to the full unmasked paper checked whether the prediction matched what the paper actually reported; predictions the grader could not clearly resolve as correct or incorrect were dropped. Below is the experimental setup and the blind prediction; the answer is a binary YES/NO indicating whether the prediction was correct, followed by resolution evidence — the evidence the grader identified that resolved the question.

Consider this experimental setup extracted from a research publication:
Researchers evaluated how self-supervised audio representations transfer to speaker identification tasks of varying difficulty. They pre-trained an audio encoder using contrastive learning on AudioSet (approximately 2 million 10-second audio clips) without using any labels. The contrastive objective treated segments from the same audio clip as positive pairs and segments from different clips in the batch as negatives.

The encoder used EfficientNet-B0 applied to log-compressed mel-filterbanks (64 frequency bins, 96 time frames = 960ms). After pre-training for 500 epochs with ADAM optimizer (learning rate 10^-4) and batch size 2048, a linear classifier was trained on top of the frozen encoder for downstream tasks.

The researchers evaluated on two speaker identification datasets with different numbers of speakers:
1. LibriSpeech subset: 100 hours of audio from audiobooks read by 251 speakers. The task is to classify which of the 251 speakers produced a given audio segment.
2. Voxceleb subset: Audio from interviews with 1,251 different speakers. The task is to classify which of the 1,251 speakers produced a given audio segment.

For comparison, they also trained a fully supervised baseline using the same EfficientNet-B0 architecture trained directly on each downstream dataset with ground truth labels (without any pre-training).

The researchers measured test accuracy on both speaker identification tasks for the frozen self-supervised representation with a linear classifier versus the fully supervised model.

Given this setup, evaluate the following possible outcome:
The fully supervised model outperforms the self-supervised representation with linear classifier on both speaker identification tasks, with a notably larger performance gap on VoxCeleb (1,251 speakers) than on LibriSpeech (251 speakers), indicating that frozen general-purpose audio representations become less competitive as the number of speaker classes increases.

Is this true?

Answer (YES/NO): NO